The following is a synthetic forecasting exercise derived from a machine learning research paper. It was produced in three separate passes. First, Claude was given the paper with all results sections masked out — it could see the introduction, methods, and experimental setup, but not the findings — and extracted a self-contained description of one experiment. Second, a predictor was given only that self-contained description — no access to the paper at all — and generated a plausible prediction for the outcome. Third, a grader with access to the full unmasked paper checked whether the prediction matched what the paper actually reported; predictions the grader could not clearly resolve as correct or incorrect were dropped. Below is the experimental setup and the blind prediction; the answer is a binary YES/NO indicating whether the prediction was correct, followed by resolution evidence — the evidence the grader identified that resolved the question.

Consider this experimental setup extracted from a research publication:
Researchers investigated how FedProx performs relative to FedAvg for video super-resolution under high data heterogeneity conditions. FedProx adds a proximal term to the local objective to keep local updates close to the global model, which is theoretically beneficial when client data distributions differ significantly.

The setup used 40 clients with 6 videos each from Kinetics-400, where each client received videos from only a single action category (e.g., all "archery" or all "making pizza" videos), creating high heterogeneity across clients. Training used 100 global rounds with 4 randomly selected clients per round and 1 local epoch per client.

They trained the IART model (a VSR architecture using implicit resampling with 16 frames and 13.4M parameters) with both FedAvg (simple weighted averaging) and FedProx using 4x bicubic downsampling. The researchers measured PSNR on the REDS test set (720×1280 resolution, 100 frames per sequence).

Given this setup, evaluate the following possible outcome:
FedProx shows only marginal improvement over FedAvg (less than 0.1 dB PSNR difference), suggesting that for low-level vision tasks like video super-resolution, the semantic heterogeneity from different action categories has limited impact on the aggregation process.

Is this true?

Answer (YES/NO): NO